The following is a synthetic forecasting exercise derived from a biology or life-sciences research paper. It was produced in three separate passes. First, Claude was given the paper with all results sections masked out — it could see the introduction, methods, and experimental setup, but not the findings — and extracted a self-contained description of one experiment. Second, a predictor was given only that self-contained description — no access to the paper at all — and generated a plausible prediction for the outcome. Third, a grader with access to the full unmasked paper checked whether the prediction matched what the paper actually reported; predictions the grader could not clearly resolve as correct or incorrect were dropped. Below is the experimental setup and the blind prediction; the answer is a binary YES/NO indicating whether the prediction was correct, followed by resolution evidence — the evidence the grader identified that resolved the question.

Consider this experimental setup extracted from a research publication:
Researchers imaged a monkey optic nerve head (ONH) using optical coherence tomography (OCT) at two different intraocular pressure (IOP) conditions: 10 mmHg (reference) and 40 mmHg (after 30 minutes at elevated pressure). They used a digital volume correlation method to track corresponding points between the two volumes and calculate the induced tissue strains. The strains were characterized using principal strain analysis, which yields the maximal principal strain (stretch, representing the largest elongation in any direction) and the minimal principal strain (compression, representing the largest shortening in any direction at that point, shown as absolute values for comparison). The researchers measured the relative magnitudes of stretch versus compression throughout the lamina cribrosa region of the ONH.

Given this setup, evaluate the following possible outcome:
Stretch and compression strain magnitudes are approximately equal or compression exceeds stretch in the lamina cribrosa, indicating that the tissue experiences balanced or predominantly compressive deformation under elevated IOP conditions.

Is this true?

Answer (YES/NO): YES